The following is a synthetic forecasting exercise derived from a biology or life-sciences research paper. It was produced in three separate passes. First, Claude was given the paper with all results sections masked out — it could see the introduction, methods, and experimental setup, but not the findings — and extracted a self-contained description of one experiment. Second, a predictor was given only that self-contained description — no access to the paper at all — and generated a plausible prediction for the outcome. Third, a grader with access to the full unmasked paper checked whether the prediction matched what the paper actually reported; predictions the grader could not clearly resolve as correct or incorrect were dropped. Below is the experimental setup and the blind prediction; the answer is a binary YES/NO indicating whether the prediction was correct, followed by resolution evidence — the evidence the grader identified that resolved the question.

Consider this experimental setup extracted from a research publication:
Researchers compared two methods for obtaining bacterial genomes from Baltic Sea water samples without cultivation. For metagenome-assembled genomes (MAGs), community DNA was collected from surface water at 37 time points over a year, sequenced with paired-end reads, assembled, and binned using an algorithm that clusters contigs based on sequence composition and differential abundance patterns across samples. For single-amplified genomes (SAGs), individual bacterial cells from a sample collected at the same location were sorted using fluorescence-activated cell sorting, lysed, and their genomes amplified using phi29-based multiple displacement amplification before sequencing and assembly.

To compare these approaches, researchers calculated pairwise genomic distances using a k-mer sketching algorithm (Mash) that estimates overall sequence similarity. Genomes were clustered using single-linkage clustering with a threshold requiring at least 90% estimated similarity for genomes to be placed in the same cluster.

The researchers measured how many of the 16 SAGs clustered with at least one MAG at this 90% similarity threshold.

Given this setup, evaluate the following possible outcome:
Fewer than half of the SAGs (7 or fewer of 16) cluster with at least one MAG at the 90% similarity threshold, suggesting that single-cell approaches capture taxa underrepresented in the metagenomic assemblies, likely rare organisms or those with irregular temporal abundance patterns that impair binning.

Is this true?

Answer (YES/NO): YES